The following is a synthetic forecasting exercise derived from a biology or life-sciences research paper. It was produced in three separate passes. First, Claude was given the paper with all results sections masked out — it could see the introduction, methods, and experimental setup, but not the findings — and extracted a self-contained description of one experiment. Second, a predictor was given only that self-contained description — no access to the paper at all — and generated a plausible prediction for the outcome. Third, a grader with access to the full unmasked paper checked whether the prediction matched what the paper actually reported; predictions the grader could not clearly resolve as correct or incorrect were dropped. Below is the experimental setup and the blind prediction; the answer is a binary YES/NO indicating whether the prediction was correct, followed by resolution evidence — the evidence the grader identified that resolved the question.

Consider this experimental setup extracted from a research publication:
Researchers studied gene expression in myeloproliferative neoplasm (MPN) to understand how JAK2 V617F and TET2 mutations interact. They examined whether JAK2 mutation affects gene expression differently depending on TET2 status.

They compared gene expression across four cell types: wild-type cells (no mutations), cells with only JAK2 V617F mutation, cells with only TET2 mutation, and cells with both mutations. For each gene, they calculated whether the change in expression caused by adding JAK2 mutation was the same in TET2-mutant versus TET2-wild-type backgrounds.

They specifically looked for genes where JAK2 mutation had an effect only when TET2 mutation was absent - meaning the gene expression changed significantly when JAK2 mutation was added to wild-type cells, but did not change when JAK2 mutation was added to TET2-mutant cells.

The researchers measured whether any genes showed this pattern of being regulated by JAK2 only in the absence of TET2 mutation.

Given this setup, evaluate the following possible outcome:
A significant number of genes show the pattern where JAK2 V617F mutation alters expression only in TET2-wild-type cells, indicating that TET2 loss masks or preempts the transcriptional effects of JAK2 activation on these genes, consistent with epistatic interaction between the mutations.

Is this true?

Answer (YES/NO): YES